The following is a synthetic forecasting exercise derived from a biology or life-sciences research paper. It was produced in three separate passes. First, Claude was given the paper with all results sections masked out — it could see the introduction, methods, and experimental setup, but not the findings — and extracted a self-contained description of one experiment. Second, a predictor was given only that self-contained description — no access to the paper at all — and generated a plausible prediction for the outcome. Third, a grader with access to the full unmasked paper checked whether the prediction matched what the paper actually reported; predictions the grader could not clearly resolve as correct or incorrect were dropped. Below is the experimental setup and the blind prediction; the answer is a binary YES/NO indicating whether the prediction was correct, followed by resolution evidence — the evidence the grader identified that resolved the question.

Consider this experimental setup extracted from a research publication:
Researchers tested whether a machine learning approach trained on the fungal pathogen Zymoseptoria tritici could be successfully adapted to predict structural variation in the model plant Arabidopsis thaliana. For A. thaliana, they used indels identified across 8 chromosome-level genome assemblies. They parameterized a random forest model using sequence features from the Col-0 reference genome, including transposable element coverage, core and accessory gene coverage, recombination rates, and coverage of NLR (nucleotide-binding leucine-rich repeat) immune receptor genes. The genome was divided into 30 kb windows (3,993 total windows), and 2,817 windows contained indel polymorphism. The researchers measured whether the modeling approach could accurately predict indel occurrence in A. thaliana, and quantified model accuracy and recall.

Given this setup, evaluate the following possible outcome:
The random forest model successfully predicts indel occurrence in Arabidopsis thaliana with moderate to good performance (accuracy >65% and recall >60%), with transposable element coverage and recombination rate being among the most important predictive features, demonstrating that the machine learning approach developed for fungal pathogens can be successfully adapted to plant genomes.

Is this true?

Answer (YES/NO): NO